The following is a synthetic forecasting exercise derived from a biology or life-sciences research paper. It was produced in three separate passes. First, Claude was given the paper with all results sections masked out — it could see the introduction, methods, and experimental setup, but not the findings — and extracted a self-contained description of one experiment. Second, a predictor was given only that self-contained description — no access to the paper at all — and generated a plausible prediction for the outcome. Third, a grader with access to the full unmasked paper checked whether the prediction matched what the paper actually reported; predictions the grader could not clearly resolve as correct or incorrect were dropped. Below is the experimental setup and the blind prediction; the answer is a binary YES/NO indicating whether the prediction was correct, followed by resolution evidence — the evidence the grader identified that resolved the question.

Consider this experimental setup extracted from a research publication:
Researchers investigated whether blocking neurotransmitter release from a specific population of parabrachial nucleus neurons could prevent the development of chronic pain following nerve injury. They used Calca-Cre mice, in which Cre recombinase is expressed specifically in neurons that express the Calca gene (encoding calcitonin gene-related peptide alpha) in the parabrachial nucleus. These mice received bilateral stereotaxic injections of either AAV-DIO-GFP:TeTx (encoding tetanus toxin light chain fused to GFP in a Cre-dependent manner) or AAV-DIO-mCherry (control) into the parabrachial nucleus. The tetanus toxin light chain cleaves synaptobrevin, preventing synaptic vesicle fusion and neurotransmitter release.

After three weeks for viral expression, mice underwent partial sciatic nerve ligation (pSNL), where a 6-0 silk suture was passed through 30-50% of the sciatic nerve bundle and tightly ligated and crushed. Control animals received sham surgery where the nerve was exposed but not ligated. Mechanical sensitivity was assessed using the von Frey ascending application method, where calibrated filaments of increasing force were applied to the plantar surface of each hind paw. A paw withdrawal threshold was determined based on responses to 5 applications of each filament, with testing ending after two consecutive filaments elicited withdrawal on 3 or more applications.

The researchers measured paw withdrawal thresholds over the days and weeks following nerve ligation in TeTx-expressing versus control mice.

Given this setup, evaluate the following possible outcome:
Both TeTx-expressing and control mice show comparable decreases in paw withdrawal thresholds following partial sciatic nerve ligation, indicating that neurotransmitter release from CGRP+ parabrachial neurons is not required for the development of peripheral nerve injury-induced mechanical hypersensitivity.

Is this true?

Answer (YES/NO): NO